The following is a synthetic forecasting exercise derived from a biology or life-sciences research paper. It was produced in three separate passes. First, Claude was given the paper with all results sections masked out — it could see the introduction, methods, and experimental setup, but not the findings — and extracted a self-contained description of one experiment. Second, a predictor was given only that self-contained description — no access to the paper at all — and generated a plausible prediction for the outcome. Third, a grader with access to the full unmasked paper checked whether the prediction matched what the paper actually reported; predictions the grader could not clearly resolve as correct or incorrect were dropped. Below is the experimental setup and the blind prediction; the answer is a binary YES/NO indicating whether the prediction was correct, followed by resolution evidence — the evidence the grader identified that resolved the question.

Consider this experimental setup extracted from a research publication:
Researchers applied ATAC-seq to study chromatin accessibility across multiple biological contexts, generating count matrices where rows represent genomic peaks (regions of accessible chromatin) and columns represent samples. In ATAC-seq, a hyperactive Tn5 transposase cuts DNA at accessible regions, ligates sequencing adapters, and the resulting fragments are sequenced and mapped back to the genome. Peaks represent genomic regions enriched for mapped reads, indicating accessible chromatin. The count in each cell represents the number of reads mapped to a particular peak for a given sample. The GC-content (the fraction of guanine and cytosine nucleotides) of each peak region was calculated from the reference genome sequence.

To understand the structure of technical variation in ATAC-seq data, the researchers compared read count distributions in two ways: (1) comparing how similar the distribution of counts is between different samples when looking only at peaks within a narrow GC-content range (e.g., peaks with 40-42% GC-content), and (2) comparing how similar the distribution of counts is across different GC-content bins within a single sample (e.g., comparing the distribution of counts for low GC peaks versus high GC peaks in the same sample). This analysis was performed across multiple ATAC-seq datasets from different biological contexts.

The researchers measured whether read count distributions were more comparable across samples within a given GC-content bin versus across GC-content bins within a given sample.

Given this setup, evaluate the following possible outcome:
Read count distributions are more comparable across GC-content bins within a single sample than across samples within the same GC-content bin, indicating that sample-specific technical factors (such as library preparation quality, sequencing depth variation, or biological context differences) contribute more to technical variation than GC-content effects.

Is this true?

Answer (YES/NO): NO